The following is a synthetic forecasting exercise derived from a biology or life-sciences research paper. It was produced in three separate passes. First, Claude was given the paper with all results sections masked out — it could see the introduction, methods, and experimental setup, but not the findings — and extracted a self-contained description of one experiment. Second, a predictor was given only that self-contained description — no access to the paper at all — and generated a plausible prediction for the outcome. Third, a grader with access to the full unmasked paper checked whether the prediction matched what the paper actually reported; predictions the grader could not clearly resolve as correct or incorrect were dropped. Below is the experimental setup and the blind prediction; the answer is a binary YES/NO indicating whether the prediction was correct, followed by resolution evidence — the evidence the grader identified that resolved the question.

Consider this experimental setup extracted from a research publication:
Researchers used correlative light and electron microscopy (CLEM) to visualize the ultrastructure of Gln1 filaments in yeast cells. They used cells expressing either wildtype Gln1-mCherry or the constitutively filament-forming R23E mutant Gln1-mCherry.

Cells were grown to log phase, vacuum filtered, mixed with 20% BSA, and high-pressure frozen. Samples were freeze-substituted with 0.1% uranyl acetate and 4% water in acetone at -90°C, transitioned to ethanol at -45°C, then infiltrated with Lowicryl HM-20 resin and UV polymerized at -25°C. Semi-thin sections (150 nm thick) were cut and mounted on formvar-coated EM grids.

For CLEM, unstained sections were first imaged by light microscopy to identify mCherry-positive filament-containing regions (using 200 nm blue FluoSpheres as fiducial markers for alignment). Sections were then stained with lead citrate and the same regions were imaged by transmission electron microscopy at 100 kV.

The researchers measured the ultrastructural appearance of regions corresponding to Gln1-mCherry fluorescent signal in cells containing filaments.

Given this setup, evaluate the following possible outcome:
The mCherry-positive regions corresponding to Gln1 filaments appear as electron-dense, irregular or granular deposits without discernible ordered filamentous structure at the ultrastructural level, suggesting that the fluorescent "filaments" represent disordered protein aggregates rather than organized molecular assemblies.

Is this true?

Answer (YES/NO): NO